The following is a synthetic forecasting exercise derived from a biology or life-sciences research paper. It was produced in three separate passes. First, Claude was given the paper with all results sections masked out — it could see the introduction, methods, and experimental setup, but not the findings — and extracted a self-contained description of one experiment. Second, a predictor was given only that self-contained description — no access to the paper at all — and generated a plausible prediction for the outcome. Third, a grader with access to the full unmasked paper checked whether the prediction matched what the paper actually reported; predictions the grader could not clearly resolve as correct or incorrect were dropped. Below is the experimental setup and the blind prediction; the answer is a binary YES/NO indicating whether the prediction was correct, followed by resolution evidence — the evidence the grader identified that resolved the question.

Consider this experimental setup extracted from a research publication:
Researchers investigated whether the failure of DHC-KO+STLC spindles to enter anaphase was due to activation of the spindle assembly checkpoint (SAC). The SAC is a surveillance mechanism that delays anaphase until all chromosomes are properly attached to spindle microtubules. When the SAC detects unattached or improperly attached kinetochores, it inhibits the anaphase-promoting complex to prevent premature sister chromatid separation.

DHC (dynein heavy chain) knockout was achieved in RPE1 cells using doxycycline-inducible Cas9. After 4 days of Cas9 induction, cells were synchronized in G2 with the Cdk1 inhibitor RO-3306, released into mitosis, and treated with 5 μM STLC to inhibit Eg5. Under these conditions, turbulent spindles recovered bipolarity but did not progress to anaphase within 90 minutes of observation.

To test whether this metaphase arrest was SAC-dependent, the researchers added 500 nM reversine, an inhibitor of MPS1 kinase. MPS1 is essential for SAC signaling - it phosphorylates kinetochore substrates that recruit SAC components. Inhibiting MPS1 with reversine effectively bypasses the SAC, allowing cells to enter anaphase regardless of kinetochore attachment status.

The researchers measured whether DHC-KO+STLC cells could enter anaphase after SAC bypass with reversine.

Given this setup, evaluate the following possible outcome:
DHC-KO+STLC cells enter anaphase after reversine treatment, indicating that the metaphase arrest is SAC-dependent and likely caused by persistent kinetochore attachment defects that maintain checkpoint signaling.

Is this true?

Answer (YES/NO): YES